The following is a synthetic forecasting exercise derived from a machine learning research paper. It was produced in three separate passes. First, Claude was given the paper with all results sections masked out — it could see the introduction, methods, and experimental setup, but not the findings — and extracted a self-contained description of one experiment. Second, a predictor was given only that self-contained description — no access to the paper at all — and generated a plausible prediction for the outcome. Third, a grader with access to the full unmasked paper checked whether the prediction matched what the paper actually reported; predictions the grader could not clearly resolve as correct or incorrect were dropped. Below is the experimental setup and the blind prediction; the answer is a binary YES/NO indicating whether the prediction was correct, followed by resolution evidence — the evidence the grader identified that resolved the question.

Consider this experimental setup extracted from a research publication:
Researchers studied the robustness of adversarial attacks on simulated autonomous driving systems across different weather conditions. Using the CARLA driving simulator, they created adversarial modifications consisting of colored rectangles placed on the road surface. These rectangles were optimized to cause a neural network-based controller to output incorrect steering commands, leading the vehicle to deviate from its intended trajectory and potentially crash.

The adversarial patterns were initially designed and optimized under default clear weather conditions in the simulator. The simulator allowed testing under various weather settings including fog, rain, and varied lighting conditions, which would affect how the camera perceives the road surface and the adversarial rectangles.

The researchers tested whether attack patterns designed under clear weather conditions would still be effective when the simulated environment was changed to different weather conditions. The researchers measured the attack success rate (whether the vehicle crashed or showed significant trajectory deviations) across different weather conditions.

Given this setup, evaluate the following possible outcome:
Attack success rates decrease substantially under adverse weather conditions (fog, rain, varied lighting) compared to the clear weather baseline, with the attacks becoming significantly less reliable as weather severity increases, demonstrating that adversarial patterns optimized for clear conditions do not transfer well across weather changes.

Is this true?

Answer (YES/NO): NO